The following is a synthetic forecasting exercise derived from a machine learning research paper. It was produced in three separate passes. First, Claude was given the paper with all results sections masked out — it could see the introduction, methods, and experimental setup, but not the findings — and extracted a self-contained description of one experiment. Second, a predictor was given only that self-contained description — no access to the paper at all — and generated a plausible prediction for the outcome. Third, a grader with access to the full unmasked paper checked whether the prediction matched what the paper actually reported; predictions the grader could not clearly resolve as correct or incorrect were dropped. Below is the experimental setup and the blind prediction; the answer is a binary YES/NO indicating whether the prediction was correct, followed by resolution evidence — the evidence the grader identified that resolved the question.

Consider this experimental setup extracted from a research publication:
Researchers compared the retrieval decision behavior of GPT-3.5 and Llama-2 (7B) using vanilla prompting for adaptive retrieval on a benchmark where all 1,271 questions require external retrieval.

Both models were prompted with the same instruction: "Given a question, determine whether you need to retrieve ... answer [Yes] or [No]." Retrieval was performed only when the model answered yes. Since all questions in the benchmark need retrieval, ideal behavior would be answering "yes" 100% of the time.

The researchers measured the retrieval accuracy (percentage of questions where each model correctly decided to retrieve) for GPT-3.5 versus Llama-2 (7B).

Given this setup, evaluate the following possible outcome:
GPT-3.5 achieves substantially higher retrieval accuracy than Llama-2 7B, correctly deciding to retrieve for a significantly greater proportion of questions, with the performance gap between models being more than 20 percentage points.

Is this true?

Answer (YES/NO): NO